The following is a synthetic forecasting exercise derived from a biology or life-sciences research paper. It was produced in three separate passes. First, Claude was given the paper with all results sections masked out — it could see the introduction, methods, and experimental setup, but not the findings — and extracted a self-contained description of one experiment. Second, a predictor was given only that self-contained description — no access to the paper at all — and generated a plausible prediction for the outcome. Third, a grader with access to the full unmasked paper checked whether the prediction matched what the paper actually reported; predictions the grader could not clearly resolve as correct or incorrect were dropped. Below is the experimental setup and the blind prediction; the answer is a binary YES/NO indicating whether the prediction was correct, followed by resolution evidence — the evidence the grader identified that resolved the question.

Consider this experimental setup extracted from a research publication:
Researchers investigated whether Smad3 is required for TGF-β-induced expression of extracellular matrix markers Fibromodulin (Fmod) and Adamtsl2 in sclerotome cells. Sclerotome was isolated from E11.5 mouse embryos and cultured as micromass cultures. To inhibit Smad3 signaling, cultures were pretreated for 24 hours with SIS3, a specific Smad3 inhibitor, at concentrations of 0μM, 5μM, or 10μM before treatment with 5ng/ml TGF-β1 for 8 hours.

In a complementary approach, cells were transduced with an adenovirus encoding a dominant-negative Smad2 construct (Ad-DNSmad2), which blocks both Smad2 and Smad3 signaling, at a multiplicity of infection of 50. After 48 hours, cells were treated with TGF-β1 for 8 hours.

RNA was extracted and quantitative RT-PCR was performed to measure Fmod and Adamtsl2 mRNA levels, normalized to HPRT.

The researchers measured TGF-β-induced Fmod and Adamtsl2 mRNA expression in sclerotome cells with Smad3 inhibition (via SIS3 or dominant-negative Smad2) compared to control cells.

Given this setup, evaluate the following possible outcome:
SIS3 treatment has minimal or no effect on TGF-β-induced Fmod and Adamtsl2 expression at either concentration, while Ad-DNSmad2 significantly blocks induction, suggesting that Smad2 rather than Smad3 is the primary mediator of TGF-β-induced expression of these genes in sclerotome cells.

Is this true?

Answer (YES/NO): NO